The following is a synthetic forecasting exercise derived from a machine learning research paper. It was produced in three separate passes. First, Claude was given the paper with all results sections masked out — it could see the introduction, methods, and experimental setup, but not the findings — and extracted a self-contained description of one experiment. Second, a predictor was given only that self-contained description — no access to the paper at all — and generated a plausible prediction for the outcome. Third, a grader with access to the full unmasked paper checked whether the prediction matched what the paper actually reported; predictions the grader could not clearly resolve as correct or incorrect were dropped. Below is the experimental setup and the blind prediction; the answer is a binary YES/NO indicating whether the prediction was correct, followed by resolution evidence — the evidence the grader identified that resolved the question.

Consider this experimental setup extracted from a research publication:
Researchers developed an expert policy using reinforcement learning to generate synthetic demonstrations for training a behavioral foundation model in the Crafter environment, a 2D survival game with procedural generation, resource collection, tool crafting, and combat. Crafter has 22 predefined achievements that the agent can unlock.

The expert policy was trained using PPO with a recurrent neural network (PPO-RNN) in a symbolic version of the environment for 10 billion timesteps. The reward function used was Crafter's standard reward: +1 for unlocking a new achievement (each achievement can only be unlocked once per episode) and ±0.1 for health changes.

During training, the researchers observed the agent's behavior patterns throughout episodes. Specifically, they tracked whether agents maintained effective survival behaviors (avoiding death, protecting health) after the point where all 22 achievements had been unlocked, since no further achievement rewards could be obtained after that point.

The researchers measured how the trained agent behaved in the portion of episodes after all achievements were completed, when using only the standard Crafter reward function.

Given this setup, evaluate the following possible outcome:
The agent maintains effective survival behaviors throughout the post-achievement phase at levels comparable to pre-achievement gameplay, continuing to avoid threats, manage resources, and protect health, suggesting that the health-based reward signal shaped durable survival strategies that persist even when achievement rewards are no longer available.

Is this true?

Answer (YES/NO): NO